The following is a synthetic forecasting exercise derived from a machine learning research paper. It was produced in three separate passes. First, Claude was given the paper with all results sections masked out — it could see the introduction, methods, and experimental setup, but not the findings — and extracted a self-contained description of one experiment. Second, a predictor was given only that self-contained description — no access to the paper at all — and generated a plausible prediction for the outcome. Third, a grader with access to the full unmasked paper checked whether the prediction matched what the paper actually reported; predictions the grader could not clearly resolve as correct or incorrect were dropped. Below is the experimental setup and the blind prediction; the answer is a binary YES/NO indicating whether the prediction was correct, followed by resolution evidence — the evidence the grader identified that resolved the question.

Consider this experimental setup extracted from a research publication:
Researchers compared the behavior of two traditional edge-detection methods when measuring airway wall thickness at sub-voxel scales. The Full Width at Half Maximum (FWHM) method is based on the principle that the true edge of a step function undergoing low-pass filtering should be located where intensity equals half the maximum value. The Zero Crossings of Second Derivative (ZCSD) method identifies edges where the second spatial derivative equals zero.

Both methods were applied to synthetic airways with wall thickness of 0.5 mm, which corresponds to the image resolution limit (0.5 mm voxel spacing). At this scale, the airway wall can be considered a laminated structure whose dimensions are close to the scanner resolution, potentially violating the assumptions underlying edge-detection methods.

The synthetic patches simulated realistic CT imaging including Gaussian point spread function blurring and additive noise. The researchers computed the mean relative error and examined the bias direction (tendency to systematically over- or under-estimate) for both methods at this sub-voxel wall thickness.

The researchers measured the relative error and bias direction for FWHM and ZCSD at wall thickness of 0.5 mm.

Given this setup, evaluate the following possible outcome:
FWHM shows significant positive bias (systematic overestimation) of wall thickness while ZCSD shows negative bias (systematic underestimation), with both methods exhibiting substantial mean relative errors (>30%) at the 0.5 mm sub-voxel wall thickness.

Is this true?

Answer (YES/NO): NO